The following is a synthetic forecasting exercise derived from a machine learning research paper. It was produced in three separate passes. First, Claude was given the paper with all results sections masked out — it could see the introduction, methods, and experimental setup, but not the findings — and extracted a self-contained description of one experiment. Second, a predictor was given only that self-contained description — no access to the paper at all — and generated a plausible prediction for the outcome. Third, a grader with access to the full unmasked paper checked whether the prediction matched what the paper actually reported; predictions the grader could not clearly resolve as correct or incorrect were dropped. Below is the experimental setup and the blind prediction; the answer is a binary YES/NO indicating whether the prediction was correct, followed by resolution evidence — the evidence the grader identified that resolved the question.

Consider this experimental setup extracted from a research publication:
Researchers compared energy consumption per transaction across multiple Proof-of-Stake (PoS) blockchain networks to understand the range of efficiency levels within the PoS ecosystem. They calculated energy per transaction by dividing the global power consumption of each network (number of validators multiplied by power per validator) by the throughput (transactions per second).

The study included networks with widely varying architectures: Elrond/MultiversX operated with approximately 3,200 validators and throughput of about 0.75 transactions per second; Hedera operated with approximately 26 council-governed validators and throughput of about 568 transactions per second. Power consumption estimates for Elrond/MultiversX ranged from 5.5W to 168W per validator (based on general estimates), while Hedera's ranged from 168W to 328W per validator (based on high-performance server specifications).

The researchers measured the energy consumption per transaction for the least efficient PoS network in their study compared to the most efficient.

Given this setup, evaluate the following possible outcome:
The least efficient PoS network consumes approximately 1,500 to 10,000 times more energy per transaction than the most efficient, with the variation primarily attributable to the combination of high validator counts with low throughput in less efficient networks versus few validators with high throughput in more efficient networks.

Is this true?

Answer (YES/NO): NO